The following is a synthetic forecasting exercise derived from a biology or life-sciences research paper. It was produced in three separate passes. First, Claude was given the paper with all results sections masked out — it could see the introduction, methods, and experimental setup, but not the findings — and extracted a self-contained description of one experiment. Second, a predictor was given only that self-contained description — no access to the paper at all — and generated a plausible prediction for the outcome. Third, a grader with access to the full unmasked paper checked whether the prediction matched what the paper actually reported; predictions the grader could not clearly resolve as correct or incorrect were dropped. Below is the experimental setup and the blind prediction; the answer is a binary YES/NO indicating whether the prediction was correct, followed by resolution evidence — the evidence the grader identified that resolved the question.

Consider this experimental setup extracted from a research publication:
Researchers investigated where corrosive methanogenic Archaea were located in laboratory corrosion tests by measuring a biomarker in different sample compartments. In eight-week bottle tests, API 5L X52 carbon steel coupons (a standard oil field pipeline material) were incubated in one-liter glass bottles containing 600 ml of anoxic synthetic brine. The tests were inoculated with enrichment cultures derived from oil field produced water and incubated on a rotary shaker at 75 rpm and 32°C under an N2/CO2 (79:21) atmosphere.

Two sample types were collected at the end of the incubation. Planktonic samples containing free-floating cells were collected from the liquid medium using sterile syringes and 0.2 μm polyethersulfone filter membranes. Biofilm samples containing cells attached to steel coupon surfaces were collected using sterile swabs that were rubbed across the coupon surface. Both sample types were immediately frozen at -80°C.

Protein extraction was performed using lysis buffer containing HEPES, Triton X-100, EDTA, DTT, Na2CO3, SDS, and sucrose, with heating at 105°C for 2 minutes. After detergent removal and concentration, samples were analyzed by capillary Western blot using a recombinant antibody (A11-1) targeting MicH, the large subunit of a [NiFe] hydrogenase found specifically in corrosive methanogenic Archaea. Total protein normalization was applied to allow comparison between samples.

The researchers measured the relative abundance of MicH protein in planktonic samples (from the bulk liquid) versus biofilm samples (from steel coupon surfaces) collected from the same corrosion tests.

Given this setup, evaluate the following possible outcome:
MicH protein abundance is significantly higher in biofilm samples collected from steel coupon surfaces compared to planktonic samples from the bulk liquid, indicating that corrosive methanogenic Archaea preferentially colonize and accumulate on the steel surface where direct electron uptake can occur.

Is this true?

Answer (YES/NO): NO